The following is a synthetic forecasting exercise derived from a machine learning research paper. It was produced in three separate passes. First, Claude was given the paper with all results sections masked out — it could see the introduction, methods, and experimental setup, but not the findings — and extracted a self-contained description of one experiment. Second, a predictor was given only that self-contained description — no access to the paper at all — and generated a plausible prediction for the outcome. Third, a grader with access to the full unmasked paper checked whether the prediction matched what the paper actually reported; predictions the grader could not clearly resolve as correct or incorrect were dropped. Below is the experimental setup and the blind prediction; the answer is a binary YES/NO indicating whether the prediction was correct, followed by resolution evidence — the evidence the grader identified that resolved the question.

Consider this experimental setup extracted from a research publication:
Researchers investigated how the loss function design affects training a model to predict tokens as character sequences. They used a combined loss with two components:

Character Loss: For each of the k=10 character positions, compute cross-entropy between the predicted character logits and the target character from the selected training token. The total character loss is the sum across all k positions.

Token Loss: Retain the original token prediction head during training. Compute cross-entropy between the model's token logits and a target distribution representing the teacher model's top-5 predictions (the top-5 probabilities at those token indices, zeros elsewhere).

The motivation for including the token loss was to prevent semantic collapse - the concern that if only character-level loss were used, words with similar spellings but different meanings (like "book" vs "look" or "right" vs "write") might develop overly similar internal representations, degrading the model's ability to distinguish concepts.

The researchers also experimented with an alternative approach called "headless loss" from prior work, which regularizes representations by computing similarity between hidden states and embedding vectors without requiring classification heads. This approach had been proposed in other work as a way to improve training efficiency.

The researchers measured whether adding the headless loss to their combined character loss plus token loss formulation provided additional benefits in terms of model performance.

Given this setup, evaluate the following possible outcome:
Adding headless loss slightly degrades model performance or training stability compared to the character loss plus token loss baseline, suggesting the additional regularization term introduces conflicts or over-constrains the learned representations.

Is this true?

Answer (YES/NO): NO